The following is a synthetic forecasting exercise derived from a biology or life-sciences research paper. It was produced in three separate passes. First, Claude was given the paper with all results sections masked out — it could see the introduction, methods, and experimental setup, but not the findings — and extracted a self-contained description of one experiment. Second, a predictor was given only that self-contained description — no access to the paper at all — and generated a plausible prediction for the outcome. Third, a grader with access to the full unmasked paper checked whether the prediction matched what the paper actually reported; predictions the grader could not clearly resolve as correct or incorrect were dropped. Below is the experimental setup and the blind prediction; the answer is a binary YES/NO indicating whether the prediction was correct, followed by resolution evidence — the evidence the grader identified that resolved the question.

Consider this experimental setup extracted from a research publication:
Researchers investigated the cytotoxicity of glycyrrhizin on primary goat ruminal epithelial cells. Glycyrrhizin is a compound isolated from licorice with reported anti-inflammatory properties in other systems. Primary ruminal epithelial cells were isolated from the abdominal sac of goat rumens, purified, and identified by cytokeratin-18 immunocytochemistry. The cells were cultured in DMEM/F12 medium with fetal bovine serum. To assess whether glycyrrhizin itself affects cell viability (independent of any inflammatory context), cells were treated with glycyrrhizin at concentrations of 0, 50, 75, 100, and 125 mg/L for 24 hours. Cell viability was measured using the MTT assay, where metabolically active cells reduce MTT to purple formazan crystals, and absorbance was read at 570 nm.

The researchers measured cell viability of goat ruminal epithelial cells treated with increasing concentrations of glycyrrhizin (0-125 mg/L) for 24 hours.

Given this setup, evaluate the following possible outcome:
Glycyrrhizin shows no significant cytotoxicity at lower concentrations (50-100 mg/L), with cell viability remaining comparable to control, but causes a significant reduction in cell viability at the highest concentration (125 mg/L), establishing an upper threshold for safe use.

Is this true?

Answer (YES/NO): NO